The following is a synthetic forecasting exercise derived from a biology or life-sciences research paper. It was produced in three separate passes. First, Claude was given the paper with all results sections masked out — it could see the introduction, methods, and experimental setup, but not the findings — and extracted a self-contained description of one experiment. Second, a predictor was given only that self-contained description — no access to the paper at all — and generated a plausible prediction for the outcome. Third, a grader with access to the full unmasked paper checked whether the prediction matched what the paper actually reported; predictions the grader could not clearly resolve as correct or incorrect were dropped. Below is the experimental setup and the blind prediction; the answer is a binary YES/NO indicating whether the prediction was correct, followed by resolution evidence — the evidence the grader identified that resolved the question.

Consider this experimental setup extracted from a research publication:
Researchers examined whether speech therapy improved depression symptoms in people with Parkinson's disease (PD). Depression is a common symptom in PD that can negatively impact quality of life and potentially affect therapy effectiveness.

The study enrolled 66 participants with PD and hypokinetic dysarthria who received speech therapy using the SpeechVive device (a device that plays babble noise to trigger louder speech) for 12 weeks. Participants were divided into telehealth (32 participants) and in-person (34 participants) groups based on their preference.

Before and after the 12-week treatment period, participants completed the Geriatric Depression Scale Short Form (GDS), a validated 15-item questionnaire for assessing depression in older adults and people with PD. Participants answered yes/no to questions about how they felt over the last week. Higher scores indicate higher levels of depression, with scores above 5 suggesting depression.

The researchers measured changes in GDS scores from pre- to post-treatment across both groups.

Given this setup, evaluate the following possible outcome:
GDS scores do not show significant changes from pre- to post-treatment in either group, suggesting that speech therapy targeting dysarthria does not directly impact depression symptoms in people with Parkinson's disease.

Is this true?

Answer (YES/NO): YES